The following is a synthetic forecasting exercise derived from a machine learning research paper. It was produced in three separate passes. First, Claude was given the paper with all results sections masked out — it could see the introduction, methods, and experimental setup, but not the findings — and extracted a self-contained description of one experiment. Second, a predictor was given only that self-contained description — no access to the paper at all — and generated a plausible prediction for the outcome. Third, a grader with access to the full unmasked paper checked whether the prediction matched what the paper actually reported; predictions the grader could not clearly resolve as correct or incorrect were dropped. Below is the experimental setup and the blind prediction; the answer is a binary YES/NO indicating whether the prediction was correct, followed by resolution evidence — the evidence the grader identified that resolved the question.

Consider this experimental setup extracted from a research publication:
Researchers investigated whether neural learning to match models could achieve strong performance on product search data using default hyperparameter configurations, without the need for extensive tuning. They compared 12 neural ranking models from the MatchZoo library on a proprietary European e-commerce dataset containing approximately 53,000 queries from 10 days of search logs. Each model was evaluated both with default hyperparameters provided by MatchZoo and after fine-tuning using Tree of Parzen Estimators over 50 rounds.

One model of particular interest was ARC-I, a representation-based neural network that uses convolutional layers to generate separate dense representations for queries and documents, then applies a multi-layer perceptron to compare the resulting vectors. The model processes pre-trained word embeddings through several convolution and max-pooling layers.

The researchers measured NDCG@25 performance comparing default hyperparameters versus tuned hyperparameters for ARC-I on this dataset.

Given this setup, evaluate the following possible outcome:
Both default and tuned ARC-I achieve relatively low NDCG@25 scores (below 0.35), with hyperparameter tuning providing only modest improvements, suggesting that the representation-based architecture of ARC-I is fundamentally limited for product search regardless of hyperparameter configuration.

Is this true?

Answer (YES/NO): NO